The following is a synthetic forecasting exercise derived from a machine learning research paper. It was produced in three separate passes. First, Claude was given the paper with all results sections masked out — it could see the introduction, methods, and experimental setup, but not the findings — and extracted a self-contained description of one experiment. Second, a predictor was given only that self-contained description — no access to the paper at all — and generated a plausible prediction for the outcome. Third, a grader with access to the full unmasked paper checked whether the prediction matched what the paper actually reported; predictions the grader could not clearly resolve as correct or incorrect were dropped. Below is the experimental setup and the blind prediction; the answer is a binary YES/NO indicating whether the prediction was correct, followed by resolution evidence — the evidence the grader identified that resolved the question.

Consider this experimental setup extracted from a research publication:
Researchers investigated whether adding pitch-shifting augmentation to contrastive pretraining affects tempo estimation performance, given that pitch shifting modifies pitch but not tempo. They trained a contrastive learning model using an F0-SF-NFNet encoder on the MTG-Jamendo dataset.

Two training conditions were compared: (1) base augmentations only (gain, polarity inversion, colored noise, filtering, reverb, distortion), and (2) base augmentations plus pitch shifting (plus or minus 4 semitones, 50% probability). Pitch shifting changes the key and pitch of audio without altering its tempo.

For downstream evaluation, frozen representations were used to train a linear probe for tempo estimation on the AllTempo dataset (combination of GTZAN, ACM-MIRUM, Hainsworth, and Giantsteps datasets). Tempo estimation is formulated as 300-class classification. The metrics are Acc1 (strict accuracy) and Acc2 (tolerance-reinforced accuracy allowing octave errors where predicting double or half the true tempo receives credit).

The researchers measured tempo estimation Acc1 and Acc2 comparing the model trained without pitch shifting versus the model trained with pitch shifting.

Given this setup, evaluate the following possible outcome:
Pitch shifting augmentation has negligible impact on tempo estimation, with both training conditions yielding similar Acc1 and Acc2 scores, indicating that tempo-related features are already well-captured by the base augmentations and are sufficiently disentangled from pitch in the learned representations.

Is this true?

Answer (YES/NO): NO